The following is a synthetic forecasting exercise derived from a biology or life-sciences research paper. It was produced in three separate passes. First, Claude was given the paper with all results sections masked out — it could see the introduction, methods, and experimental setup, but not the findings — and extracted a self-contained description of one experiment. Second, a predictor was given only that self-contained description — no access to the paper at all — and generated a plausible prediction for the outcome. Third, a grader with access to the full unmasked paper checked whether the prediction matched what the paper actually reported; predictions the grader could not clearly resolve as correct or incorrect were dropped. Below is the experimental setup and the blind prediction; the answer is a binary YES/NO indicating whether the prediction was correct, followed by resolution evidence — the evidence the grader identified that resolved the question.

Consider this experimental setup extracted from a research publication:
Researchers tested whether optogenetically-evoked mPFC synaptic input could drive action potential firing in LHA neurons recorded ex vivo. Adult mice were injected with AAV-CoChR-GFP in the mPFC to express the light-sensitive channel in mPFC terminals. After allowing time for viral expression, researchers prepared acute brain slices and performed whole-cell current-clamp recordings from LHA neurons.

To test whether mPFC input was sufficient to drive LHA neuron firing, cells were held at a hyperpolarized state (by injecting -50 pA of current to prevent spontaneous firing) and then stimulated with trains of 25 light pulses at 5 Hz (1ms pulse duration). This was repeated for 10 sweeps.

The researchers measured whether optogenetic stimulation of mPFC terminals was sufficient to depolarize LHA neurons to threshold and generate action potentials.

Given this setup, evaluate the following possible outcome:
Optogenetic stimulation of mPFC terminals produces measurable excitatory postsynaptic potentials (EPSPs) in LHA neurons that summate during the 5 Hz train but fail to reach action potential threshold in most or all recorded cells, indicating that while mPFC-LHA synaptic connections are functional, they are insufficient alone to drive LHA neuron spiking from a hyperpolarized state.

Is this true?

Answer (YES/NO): NO